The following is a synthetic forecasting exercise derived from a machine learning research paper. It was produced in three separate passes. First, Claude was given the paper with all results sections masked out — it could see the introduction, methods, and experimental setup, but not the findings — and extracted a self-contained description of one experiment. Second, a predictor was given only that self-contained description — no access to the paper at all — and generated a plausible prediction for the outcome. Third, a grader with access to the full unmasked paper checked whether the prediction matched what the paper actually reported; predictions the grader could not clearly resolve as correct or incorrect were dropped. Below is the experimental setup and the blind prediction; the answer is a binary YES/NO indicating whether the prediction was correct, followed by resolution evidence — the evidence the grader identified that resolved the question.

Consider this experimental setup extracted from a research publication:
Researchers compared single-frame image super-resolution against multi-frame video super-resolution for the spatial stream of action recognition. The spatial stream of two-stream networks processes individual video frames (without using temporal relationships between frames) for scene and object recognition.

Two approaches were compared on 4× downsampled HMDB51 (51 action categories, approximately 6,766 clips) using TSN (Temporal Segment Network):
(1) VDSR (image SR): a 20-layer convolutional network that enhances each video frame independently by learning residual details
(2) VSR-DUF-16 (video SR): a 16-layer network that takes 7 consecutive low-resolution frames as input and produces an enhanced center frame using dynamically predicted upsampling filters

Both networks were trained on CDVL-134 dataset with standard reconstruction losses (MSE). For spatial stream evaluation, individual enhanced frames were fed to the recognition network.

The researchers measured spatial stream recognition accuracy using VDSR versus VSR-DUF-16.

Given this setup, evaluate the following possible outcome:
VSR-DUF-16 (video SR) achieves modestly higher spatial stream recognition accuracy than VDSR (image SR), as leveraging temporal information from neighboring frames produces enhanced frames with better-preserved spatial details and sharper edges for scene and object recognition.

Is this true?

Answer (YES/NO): YES